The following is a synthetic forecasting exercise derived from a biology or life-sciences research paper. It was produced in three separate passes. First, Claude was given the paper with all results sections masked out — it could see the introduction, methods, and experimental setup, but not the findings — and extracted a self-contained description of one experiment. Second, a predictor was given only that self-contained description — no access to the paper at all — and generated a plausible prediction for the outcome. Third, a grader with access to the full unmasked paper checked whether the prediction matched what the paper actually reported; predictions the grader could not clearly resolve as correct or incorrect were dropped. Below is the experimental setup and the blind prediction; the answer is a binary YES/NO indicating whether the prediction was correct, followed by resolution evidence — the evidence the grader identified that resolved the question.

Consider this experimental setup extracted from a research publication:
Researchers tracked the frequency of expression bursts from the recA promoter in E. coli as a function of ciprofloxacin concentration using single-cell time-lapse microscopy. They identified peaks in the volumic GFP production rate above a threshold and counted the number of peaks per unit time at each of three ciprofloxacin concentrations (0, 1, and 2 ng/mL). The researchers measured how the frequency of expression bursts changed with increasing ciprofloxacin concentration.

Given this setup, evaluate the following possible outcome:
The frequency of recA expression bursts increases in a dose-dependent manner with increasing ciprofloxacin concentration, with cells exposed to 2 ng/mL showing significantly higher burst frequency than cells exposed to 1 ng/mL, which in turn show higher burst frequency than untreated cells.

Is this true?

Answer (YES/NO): YES